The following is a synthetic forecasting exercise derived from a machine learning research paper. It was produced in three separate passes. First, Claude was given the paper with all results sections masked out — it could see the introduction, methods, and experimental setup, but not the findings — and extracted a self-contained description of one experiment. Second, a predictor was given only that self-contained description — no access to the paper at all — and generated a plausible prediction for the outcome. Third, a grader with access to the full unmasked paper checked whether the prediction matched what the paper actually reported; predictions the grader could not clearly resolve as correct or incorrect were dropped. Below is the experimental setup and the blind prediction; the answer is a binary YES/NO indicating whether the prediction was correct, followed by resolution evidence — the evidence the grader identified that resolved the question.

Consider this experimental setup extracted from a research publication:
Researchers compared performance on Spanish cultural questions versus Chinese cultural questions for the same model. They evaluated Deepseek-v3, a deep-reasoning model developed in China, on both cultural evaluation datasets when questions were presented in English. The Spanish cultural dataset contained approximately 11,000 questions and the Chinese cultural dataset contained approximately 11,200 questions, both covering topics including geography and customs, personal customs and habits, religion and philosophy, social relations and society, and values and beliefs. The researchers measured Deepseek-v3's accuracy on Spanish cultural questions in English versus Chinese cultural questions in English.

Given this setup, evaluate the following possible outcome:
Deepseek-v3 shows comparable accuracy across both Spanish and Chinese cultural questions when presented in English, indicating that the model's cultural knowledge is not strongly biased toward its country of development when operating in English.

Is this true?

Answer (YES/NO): NO